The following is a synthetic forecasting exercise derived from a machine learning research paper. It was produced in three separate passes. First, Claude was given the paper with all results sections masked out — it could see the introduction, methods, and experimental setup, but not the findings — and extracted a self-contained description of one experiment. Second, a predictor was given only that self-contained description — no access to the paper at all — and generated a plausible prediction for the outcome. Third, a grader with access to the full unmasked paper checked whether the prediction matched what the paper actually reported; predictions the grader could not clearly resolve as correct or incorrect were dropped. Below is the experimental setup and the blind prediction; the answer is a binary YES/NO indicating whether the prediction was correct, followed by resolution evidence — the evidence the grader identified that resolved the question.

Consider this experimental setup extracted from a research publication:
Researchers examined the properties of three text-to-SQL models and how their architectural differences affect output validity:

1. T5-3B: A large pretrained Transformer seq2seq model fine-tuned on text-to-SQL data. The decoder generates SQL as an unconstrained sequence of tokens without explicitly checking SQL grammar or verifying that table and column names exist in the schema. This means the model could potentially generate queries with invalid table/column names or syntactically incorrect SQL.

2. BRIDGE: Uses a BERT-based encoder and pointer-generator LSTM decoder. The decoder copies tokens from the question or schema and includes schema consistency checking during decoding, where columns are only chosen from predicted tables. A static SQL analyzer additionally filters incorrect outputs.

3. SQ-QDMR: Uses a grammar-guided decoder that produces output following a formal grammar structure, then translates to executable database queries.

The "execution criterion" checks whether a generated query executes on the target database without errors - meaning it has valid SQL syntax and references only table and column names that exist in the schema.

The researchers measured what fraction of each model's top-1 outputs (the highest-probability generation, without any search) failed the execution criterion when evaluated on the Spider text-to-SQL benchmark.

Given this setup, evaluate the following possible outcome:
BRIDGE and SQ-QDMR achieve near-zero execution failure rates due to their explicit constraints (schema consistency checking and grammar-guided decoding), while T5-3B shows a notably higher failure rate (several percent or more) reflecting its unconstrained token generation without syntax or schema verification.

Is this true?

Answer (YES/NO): YES